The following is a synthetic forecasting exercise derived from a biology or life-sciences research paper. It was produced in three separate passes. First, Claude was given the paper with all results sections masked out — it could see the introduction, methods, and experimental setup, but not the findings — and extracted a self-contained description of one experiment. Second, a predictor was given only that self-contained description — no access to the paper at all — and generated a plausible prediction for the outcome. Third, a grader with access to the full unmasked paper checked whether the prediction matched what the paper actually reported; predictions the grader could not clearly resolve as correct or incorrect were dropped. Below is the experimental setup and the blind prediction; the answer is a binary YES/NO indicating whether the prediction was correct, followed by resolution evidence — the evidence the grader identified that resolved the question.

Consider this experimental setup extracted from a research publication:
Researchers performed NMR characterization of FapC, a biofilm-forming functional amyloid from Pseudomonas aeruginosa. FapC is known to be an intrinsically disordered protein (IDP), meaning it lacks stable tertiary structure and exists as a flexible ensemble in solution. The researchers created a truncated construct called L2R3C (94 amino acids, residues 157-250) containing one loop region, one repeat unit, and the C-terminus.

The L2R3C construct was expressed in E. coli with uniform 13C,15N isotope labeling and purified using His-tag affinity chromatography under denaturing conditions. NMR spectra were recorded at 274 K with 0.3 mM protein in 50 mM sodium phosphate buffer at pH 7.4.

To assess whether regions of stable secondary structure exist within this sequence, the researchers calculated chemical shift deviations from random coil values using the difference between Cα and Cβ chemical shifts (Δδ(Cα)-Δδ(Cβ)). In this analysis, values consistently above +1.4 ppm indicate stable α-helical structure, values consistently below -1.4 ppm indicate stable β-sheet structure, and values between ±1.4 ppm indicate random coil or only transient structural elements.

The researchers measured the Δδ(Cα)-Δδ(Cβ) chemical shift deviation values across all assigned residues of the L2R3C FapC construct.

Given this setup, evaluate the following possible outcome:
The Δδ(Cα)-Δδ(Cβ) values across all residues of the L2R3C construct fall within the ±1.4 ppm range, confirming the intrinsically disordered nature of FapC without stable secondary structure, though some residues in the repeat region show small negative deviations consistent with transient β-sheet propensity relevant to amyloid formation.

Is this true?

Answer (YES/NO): YES